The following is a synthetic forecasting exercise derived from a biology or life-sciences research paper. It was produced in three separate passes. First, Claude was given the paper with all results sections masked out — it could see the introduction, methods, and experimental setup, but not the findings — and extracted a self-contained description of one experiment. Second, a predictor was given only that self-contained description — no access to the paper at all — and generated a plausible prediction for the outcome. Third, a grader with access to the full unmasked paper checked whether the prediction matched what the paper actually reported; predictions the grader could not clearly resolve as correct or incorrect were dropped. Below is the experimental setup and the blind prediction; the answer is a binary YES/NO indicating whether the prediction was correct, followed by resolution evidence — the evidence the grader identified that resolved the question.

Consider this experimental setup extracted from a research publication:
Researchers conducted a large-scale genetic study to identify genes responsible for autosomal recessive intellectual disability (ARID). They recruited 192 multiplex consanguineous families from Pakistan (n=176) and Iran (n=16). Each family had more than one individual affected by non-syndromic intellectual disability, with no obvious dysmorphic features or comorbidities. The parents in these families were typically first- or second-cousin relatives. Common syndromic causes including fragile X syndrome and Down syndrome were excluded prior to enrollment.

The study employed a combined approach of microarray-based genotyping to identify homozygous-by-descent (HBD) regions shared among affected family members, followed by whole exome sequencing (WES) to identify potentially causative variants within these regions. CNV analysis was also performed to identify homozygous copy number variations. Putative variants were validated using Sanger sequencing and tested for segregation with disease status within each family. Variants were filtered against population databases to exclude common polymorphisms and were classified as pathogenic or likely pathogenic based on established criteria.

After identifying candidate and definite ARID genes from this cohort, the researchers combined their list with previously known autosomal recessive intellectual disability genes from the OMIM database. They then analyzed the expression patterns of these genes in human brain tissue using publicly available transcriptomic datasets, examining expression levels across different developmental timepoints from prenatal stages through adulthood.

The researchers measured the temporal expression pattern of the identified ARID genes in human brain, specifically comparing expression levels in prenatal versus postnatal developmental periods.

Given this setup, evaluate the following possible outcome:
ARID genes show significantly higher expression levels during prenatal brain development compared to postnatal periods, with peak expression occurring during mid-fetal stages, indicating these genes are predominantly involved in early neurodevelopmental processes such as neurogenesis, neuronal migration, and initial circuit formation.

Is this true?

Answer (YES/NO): YES